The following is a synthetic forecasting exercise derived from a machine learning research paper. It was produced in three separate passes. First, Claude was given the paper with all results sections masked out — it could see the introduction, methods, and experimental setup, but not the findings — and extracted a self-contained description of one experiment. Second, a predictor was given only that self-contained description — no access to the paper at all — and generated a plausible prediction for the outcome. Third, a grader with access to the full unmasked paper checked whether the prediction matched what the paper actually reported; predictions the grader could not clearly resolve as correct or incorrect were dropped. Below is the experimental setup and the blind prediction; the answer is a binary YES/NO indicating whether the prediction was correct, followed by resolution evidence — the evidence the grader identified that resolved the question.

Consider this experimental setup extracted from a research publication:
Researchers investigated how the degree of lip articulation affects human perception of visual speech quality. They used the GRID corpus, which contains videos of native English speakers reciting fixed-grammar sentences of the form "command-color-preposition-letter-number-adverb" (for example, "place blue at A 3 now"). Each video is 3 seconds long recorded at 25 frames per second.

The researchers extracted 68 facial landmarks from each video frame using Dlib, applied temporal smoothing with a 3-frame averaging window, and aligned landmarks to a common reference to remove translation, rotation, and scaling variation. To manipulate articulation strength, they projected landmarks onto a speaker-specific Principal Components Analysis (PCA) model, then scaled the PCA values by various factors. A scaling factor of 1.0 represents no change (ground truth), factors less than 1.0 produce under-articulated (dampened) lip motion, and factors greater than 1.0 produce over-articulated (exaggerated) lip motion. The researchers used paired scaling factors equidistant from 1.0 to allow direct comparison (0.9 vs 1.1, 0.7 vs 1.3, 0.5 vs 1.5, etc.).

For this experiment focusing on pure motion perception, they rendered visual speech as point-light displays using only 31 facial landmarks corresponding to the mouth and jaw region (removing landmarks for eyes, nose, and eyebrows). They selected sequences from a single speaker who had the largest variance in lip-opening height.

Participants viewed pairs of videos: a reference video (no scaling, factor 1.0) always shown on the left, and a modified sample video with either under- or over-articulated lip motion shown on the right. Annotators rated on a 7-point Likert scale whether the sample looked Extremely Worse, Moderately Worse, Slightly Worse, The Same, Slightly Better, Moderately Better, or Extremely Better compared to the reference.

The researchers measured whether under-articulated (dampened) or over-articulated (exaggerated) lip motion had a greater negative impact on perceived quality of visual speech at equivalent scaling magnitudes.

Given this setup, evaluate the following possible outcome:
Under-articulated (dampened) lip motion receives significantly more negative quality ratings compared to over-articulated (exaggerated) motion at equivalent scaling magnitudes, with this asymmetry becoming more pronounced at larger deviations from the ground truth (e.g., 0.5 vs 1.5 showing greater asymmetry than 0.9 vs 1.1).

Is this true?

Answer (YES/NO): YES